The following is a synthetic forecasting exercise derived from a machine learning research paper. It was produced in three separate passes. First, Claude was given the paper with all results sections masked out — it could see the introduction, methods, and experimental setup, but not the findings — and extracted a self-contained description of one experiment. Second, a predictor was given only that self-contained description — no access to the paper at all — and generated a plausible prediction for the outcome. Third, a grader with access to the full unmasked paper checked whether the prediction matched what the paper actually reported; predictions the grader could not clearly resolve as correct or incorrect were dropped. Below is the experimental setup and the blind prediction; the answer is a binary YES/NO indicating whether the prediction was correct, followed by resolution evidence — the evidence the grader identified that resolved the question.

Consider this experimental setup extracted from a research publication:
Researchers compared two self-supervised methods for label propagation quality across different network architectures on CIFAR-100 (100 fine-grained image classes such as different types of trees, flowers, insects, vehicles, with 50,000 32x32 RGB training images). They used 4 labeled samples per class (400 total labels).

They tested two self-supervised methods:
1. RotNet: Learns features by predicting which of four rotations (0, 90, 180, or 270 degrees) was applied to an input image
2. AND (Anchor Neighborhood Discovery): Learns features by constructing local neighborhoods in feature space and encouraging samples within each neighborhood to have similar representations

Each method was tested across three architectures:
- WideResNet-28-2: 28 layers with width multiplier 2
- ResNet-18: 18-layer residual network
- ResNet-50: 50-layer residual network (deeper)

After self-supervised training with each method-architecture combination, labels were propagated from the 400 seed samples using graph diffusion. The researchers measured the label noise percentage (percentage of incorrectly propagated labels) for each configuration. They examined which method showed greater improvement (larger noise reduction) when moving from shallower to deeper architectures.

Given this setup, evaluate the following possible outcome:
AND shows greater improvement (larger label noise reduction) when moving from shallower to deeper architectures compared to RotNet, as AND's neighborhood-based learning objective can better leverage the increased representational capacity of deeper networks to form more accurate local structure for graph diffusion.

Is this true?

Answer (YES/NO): YES